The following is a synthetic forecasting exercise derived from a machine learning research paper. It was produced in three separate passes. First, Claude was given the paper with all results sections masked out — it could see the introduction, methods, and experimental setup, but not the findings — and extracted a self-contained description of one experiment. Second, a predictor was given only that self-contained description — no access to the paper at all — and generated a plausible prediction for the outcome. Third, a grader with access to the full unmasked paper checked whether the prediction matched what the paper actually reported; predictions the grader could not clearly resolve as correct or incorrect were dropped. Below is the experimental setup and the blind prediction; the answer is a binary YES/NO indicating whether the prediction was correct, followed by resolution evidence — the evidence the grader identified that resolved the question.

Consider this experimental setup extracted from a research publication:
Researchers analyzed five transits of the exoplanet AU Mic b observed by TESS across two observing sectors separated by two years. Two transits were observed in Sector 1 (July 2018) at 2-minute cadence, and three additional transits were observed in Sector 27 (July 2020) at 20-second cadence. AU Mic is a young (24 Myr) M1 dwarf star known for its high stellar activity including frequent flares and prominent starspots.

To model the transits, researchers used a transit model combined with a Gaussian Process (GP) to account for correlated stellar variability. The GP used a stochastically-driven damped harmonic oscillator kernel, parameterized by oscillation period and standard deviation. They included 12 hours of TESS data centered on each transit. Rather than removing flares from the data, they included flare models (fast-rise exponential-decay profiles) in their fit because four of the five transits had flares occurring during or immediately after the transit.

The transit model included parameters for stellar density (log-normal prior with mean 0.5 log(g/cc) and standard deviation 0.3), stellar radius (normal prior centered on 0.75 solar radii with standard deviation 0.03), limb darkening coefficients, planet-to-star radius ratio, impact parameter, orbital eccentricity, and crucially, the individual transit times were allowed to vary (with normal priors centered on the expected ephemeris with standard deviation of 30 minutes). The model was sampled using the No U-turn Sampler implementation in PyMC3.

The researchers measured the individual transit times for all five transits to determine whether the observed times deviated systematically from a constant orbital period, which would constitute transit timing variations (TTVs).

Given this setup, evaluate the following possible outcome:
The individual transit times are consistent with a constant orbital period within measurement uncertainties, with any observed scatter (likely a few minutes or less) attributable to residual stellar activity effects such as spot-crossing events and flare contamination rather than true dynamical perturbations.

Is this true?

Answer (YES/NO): NO